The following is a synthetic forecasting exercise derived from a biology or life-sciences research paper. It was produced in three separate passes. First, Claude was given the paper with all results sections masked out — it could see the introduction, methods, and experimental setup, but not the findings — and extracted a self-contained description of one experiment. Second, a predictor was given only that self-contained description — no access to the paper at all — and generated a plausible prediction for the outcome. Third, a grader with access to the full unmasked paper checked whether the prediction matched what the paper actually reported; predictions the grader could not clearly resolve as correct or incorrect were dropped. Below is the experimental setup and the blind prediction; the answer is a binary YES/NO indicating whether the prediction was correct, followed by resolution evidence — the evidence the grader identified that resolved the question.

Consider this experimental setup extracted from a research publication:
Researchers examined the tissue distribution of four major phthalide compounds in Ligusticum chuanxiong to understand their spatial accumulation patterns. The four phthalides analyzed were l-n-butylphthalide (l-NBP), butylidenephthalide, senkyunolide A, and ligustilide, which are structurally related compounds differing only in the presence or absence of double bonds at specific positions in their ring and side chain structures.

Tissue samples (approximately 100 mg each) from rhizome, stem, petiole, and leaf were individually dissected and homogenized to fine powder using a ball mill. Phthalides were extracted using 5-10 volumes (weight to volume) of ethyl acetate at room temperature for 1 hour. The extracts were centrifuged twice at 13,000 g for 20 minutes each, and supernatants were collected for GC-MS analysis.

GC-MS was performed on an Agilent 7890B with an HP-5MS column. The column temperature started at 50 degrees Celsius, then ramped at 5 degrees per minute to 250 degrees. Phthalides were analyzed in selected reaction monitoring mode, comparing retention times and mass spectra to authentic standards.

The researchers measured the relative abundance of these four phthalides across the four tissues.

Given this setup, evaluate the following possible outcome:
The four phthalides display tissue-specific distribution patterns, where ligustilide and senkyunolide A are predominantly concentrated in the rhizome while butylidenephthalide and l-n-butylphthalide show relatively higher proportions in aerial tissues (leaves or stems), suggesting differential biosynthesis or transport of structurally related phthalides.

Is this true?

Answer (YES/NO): NO